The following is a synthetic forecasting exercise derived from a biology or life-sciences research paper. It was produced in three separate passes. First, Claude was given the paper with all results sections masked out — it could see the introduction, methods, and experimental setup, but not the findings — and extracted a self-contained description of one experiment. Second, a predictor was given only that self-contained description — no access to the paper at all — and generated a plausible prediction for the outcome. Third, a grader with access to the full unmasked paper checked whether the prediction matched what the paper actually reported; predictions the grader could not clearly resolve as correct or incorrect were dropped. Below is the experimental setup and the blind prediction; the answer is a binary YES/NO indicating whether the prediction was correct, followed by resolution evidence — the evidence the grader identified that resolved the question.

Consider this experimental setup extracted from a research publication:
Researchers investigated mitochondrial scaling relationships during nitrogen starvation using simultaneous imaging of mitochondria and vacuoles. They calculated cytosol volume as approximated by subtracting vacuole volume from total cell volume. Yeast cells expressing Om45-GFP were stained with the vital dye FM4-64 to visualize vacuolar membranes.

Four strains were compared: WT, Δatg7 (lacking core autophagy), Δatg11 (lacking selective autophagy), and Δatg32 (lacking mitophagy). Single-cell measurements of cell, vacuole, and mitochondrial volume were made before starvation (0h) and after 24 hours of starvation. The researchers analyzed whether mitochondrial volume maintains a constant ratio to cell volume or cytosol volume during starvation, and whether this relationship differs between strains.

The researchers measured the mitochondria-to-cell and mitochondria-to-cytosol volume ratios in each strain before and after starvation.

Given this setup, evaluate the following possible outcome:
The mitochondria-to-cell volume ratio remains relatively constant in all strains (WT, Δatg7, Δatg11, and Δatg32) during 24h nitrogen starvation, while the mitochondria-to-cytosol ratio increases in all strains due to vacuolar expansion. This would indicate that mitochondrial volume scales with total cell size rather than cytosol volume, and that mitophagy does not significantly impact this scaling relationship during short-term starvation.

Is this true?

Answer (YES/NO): NO